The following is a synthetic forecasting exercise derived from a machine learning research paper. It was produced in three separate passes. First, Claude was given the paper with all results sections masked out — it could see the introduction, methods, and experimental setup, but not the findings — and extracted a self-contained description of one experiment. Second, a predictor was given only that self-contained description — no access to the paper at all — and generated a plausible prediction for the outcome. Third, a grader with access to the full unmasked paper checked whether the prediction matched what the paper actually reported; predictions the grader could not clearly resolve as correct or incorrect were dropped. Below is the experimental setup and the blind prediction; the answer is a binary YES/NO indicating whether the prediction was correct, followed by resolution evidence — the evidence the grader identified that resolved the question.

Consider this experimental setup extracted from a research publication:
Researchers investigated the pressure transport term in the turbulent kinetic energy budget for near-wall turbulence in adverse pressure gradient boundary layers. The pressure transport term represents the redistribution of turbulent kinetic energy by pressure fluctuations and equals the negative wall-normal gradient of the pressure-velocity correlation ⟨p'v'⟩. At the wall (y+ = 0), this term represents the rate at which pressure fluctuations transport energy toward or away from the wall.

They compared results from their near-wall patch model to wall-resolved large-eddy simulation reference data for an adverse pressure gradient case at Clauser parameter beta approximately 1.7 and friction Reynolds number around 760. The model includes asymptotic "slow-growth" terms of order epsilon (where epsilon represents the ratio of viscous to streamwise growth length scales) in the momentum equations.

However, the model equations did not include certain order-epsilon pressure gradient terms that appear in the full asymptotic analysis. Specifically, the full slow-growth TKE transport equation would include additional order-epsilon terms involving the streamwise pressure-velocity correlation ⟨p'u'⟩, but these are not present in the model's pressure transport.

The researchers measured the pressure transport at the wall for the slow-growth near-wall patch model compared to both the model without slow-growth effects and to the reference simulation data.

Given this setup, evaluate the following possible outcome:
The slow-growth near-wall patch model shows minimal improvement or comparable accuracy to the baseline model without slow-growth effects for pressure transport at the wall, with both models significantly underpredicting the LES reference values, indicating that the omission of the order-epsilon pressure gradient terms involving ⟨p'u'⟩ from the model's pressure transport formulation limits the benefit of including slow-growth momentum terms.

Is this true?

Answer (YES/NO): NO